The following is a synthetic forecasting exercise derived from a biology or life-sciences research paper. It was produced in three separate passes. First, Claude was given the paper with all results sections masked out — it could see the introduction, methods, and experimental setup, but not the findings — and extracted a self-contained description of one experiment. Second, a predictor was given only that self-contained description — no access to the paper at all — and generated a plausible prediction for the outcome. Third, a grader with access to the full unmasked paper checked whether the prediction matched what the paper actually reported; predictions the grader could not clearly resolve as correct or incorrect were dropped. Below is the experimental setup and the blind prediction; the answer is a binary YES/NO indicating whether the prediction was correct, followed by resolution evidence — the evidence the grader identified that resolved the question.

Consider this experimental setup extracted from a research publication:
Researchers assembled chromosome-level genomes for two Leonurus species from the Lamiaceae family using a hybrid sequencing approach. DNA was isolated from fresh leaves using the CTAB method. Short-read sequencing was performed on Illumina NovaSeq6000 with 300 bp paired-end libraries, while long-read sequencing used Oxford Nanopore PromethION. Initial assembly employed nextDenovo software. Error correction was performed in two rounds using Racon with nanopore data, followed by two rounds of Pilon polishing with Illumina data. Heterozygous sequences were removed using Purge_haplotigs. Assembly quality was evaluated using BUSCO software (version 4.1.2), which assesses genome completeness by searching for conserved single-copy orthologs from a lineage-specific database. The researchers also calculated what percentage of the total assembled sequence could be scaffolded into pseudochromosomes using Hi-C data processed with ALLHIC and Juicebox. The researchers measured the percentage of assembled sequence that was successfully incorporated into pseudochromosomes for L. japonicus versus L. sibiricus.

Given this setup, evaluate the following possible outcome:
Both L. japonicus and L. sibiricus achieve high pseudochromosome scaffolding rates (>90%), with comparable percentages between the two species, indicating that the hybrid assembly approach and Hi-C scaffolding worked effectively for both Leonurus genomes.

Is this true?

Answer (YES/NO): YES